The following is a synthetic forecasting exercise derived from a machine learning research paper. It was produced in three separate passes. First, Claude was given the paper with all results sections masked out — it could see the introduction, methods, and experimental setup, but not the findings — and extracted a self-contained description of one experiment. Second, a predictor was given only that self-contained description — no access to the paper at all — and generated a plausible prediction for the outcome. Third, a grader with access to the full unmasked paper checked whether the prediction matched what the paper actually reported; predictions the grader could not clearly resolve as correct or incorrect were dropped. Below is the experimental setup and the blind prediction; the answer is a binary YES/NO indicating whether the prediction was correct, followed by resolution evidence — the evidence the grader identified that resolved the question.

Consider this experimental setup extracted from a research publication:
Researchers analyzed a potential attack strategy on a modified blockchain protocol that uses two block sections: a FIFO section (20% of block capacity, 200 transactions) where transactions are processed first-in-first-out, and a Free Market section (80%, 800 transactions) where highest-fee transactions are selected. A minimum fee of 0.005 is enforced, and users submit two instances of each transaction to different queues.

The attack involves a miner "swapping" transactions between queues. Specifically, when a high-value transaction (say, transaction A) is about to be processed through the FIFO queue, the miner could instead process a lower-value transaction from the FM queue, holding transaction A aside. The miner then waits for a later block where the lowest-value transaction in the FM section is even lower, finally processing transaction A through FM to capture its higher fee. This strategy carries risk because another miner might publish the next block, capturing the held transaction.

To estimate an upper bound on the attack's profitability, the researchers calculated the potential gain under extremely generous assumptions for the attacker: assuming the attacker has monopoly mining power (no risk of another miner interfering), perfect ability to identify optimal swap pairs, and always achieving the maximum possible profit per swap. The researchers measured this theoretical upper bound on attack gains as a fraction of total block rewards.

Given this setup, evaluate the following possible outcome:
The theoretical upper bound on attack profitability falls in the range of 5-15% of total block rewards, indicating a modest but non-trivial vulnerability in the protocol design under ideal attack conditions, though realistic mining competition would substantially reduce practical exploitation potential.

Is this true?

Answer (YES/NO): NO